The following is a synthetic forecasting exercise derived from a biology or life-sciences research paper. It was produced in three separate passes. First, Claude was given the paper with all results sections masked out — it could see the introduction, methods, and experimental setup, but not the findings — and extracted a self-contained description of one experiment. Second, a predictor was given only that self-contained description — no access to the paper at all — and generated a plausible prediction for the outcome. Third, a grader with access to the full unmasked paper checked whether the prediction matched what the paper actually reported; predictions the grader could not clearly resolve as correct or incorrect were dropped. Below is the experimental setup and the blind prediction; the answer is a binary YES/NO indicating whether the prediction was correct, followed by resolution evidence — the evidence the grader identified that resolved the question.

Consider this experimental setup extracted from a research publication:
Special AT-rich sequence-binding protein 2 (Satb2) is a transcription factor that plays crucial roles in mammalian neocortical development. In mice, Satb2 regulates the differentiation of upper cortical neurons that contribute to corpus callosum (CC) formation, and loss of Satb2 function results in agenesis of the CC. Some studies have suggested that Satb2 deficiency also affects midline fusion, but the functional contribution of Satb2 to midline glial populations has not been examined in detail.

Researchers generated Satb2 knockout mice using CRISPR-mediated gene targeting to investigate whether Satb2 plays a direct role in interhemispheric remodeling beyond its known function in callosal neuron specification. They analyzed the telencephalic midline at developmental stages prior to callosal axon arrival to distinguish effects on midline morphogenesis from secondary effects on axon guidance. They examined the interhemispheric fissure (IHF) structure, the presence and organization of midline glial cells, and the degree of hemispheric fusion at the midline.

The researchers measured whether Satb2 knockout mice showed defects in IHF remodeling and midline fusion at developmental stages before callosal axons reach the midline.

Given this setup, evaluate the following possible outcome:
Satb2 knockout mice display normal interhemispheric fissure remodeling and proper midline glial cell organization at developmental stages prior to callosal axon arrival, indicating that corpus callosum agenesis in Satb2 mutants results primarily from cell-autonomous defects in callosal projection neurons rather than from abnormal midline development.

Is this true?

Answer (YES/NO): NO